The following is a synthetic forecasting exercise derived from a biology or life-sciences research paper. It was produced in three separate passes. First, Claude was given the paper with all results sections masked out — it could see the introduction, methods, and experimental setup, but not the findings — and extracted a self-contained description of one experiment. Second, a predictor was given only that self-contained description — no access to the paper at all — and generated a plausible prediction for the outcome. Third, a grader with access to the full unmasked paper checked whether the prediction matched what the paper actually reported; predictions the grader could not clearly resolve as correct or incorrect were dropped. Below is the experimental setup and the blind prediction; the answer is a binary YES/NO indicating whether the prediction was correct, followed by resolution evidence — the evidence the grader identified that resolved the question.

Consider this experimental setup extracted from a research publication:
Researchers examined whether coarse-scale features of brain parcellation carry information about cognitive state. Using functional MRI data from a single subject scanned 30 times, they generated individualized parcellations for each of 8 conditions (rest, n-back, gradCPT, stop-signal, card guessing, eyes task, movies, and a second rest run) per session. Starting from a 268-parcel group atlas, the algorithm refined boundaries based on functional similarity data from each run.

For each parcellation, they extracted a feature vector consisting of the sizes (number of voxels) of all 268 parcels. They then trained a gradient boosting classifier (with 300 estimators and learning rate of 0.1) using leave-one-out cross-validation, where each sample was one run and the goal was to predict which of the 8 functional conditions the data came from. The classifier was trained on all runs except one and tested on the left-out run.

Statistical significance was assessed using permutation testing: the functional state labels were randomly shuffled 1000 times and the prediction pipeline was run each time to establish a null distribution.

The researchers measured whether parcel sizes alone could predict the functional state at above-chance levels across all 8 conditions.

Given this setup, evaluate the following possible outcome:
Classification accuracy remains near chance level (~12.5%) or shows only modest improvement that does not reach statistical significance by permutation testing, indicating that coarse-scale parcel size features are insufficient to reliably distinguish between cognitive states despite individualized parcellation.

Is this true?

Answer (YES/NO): NO